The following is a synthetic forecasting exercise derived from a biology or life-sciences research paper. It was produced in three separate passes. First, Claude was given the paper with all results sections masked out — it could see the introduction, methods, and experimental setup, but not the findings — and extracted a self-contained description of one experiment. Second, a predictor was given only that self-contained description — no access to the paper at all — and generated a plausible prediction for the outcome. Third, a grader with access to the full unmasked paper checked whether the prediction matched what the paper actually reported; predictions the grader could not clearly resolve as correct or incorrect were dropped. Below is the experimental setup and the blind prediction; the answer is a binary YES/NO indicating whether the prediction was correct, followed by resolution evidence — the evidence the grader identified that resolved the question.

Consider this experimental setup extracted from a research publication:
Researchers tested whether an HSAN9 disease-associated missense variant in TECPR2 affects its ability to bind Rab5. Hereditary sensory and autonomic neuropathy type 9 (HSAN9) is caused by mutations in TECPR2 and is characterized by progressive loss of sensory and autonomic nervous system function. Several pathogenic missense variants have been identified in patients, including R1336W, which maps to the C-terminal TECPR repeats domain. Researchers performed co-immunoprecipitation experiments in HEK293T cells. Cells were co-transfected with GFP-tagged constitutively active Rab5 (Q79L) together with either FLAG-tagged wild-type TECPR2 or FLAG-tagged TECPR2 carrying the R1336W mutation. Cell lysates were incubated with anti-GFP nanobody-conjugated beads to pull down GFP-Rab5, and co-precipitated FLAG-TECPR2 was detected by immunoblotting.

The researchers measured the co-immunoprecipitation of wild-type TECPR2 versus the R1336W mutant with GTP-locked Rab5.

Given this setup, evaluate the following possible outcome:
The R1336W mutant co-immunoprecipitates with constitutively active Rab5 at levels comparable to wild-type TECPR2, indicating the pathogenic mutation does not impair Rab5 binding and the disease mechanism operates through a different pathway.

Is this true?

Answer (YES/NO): NO